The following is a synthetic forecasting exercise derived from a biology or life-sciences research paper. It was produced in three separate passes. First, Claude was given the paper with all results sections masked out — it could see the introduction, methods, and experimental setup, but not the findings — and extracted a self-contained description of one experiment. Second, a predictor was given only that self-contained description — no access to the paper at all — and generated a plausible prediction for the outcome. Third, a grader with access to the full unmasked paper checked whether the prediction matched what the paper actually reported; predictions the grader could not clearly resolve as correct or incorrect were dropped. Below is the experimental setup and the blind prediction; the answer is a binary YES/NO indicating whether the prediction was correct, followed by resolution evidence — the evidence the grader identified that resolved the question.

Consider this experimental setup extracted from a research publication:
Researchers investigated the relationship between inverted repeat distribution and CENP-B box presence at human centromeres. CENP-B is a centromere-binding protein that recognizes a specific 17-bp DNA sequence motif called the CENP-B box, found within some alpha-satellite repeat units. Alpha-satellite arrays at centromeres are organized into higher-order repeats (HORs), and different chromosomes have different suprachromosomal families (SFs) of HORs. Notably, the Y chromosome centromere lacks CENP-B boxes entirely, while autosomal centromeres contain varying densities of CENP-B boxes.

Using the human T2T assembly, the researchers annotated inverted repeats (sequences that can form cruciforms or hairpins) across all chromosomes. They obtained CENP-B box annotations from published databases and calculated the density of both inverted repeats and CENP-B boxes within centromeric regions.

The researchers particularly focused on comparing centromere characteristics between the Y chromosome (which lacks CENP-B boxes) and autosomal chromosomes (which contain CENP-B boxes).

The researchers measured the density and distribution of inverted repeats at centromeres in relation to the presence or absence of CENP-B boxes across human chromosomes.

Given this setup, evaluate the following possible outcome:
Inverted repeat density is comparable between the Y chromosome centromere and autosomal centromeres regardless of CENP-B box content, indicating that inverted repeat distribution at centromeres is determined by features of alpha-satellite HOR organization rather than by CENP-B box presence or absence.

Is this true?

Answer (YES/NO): YES